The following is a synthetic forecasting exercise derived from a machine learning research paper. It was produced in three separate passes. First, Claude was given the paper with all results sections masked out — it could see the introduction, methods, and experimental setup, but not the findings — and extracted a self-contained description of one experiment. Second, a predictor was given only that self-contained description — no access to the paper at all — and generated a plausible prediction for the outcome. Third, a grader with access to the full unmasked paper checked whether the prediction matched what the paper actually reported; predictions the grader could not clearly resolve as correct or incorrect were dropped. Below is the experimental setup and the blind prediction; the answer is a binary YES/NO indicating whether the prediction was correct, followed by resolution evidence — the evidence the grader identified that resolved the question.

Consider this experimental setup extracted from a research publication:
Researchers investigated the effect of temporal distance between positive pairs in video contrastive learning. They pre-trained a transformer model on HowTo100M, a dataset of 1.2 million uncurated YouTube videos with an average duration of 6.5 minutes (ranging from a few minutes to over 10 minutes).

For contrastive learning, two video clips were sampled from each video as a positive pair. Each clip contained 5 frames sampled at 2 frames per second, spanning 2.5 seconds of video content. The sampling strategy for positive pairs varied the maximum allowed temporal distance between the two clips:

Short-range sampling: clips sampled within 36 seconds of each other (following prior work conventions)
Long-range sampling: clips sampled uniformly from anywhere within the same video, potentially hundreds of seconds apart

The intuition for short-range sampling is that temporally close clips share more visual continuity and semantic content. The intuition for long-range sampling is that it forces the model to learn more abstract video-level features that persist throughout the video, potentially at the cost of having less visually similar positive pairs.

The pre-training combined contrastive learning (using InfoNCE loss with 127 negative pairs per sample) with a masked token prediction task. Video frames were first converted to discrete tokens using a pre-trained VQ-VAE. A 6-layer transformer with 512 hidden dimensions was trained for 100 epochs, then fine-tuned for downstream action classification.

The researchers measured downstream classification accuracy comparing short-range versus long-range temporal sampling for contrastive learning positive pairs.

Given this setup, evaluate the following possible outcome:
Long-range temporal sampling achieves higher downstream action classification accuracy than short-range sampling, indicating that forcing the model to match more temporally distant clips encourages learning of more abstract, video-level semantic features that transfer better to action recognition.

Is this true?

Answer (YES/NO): YES